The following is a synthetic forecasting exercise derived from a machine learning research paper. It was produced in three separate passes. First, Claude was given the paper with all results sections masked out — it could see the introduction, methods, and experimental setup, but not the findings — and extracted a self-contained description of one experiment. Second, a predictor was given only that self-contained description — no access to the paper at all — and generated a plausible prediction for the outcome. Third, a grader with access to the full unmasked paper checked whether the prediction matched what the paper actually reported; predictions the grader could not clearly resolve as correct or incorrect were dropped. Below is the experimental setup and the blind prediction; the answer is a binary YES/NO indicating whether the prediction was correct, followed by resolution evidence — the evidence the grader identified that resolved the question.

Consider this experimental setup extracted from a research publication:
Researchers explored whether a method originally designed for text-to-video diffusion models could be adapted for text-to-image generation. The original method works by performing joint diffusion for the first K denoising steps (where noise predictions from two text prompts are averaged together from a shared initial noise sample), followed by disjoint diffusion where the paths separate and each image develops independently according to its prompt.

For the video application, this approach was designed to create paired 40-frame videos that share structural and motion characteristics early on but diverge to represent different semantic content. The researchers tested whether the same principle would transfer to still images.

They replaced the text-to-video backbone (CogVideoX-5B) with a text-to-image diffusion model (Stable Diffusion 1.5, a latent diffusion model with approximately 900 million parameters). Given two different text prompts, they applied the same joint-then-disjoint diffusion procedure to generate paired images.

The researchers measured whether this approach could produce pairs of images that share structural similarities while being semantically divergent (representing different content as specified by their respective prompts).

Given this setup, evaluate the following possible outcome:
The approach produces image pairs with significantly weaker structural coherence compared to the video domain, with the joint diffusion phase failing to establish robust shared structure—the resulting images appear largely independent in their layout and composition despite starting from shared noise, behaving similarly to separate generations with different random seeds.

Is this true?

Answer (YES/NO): NO